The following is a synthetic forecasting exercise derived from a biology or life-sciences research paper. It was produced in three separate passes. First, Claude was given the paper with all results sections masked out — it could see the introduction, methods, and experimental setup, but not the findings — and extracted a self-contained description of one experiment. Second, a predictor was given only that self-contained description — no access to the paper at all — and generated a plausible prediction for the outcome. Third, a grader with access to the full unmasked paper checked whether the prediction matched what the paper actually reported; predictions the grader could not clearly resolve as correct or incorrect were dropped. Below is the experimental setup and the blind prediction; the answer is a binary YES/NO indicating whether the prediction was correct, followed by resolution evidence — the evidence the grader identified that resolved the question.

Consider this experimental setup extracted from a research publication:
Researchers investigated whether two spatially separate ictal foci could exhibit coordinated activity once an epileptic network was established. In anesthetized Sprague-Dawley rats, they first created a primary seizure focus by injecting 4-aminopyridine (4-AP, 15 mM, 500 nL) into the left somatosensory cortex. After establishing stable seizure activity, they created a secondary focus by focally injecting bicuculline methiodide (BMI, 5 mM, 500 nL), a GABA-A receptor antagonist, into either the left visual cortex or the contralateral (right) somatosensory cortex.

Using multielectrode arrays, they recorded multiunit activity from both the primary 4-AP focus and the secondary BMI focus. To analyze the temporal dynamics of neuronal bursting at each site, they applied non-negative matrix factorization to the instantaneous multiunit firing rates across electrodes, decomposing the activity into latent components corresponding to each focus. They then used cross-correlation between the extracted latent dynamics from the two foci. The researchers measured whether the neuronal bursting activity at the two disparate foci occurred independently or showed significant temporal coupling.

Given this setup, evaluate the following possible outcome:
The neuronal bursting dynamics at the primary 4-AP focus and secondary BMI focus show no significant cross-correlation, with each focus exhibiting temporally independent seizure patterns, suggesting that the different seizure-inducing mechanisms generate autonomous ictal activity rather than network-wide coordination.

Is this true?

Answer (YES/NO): NO